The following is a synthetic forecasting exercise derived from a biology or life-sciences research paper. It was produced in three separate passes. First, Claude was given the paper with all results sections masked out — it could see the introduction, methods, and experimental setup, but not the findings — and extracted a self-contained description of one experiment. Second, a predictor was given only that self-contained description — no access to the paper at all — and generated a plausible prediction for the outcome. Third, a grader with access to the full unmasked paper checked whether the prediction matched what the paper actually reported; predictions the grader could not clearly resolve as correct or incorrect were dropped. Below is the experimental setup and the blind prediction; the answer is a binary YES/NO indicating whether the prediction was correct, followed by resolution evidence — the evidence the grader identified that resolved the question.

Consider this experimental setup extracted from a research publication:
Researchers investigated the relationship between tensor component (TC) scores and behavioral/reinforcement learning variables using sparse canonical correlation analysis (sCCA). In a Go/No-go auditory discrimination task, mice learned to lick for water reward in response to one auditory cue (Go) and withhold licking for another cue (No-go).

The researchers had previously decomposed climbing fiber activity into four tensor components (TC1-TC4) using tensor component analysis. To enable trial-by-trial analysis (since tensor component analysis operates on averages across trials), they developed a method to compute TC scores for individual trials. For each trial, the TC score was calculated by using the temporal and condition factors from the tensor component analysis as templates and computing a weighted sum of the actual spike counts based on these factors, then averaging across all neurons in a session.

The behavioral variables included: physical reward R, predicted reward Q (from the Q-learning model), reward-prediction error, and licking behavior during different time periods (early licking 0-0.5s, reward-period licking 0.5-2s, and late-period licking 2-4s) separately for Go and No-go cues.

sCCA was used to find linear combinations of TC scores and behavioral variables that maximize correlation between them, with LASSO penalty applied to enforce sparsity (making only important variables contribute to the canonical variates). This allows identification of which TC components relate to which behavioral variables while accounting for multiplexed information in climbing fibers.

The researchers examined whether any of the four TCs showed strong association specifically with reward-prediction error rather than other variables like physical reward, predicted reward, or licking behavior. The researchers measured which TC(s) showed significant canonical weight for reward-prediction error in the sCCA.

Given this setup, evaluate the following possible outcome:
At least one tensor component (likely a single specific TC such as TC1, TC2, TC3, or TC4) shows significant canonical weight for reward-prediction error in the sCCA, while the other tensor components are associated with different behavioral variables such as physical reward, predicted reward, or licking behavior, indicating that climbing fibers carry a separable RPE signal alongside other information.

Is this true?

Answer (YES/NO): YES